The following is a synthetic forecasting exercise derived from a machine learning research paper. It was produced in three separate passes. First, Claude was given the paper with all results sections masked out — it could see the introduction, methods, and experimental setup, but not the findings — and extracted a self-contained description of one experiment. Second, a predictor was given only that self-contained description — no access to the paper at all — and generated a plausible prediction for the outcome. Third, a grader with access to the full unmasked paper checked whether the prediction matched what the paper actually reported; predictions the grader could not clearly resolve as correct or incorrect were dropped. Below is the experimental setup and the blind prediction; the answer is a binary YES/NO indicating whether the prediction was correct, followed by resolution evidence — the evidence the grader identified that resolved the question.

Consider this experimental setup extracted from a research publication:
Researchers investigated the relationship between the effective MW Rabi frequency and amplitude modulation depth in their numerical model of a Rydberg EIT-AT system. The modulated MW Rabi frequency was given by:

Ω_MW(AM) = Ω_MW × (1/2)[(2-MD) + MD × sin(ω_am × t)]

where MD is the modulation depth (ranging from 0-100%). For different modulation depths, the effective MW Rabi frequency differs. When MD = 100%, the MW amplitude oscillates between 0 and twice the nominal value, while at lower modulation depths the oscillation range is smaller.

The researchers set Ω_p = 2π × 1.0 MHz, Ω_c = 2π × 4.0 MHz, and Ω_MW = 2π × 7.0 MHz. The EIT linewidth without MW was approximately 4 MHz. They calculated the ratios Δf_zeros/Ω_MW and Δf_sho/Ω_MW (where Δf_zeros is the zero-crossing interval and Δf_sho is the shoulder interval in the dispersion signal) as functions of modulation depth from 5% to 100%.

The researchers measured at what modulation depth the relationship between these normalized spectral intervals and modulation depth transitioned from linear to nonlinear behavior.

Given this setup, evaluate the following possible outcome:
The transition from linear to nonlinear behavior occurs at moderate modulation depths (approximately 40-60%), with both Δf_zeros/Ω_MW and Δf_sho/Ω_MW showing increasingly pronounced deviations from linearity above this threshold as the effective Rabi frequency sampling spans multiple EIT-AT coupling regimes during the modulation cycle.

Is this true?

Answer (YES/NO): YES